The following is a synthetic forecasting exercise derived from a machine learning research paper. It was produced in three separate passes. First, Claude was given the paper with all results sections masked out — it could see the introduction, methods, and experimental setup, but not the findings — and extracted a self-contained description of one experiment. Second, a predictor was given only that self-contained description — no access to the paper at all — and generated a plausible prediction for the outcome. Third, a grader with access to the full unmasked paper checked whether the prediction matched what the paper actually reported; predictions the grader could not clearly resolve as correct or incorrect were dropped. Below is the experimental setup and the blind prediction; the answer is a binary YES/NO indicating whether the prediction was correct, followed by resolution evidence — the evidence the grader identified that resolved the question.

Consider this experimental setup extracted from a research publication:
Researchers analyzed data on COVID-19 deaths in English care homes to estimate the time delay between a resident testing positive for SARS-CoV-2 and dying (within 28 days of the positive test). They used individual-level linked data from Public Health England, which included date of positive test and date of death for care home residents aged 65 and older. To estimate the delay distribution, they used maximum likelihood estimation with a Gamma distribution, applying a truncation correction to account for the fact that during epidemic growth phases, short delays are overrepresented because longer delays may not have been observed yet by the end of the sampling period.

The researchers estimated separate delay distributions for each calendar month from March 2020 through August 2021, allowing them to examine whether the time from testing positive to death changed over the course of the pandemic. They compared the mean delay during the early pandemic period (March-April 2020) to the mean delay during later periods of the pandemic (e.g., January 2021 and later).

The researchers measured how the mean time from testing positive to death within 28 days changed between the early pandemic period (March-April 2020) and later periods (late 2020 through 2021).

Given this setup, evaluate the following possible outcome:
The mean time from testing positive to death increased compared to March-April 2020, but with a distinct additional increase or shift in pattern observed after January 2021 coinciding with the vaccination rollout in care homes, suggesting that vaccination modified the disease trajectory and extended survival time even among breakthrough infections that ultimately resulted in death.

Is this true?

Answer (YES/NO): NO